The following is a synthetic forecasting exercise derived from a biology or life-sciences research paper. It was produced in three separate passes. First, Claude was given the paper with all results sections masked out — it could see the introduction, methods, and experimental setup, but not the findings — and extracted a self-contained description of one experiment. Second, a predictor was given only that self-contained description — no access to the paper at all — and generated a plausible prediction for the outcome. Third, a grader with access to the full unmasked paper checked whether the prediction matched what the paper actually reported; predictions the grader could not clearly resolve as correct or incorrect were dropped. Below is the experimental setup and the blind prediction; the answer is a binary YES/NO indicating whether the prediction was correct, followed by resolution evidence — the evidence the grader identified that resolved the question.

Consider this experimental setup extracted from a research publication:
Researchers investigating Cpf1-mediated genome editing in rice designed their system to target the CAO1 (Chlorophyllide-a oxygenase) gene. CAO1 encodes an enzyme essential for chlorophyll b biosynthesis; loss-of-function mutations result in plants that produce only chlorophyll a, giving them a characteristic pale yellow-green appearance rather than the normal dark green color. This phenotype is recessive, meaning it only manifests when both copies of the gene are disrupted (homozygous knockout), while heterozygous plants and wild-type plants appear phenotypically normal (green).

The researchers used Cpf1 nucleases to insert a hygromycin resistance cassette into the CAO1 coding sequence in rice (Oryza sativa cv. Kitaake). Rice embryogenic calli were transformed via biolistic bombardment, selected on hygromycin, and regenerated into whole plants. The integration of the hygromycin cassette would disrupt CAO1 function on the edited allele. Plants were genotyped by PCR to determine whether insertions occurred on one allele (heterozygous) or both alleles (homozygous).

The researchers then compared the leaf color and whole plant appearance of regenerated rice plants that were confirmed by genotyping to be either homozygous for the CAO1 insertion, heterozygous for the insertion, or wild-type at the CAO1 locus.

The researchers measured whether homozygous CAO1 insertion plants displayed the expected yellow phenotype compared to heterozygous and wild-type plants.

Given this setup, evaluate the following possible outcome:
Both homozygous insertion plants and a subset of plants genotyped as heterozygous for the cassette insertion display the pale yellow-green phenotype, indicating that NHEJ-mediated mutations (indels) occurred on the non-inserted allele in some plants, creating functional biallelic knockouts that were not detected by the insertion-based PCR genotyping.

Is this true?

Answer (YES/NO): NO